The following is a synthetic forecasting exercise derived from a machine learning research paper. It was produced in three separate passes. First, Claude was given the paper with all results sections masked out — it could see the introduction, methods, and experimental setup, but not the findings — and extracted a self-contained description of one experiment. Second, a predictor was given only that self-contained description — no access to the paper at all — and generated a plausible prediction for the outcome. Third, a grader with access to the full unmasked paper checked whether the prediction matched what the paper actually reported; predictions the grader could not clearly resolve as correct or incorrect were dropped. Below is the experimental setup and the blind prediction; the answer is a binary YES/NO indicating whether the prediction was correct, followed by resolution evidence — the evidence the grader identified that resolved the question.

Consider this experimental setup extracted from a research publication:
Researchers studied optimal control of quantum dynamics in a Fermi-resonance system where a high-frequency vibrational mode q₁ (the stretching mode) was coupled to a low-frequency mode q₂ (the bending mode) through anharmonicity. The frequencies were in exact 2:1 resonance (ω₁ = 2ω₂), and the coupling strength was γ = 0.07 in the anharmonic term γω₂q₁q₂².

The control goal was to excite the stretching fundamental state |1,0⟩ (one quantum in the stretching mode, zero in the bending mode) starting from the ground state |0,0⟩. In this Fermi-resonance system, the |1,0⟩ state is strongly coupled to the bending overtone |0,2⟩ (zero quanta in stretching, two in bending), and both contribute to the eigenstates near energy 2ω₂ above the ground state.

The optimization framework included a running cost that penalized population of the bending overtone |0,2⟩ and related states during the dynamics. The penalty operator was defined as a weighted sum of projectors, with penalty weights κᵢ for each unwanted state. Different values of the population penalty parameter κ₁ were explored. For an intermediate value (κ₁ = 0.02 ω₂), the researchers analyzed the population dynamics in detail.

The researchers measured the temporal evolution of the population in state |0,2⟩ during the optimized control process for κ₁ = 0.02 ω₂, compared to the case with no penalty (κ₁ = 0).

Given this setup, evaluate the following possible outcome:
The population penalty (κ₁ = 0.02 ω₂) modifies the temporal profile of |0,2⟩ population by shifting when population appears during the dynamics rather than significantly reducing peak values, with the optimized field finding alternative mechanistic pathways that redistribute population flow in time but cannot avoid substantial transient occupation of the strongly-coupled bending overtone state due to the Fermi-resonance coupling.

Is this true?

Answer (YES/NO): NO